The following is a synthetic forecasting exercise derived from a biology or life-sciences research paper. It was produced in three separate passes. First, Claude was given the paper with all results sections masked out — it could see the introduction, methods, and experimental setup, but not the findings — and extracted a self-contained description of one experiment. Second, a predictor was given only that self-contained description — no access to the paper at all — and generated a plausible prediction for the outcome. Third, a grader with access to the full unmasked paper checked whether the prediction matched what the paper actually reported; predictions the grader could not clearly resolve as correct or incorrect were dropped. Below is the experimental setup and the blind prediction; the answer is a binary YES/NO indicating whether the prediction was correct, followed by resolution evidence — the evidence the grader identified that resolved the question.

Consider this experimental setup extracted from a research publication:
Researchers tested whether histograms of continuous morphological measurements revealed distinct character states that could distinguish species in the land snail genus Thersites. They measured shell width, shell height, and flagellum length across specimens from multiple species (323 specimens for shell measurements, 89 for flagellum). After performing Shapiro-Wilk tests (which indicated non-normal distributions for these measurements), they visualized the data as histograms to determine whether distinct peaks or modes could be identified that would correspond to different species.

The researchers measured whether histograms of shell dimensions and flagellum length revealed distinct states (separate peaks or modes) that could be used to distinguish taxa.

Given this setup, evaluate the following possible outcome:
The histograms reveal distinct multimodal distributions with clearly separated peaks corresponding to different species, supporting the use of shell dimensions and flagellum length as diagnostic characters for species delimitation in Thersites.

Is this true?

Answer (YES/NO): NO